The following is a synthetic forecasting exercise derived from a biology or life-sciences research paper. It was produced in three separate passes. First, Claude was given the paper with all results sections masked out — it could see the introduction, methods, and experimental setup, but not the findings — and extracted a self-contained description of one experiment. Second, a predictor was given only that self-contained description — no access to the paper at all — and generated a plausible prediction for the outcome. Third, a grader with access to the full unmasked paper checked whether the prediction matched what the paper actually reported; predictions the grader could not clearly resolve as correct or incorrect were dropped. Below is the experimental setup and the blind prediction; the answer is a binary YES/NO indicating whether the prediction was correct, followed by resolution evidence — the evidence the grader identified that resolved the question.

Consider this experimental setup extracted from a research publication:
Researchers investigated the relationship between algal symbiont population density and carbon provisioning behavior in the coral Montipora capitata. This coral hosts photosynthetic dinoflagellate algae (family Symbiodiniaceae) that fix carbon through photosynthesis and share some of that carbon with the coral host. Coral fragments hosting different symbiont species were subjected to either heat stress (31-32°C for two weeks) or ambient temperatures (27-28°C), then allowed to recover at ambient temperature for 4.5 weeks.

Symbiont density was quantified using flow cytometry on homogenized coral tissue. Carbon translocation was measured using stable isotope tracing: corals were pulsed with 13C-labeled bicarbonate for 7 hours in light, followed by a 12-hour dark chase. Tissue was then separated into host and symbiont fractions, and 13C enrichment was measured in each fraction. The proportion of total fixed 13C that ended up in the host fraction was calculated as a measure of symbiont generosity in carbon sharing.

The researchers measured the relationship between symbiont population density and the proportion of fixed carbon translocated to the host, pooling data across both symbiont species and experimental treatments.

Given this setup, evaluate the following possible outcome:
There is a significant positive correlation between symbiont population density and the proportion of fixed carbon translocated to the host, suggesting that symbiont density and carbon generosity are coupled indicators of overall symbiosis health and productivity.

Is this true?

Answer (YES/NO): NO